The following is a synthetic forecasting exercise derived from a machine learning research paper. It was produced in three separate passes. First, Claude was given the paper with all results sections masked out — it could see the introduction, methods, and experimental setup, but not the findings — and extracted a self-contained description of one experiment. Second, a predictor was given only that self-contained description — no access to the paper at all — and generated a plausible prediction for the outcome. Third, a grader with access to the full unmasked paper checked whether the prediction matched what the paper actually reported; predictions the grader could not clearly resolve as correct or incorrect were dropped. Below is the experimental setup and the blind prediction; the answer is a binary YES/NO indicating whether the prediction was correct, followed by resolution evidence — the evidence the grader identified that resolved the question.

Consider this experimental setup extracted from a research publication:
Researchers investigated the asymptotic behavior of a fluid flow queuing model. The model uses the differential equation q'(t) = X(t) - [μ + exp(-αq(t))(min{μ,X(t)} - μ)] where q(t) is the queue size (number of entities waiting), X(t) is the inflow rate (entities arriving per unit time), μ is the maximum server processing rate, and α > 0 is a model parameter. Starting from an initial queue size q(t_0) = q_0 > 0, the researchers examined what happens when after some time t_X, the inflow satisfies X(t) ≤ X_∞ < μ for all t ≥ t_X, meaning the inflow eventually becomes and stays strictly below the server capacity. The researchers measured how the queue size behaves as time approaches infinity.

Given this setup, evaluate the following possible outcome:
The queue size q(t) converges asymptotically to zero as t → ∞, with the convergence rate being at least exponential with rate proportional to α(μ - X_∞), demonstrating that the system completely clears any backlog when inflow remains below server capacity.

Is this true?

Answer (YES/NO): YES